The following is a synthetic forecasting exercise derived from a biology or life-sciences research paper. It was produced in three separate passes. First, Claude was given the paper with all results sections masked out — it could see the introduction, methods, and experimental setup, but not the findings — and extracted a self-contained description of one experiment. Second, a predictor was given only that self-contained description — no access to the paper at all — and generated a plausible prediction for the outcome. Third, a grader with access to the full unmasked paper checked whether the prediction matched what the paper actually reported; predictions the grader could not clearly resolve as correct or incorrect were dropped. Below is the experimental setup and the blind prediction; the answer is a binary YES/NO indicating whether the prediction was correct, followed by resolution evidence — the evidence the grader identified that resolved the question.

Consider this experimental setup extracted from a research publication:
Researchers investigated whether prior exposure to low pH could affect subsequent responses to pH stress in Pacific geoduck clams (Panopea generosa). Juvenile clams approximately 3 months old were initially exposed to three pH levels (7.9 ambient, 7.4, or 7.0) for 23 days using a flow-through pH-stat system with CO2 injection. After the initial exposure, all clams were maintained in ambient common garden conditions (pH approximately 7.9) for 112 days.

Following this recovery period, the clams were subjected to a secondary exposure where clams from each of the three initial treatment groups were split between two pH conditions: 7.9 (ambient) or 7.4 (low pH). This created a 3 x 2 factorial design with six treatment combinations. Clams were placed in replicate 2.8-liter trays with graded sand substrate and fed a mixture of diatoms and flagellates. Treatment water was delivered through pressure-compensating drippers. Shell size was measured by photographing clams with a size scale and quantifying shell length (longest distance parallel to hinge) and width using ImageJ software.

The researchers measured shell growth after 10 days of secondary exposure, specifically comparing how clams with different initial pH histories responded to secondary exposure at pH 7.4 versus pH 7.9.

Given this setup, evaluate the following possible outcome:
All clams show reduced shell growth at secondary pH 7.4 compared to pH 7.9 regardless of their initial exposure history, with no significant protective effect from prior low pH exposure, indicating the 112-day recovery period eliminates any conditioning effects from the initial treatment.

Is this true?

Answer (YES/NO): NO